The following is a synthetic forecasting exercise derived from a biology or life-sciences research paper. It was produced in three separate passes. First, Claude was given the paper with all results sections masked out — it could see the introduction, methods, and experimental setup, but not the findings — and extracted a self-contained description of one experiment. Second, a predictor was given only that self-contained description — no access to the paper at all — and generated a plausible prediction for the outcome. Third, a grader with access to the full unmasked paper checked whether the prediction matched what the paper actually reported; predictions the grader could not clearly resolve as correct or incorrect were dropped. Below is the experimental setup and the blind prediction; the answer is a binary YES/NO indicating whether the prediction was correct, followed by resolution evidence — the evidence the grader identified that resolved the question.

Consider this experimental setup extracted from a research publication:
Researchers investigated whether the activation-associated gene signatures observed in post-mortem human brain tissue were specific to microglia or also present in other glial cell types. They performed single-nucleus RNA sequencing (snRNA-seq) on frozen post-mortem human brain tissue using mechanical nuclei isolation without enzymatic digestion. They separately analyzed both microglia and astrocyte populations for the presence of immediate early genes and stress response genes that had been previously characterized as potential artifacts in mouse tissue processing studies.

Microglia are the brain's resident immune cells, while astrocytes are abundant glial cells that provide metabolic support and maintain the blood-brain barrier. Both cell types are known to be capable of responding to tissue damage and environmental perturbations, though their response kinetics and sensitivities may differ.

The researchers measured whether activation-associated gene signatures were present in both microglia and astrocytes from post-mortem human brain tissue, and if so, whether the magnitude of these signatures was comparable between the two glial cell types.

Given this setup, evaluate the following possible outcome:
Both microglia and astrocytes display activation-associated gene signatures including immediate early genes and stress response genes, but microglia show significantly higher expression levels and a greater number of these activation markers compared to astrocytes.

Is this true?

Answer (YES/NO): YES